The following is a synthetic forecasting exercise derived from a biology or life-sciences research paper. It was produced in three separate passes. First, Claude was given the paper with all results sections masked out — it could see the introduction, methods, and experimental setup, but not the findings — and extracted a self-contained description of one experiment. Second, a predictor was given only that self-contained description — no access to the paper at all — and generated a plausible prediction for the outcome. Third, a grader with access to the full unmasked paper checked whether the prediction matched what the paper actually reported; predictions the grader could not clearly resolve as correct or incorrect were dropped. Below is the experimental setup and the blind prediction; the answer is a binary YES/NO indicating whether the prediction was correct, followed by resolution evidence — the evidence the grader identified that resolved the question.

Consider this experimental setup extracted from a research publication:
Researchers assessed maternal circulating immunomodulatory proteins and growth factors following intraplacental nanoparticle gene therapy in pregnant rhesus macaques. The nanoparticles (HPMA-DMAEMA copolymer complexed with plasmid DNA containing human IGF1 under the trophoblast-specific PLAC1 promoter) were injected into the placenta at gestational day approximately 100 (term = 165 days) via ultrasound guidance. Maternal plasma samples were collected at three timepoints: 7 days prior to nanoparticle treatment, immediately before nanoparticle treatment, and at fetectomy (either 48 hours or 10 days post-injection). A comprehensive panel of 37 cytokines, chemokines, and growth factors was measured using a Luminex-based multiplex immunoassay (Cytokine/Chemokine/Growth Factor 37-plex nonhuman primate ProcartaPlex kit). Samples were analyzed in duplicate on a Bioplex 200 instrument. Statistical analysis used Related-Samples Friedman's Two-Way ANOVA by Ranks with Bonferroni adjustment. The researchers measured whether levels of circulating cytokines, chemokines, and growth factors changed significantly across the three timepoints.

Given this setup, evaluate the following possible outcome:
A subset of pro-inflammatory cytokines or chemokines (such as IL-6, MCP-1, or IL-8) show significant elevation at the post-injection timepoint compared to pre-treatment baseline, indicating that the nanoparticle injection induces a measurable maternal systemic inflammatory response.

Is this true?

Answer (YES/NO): NO